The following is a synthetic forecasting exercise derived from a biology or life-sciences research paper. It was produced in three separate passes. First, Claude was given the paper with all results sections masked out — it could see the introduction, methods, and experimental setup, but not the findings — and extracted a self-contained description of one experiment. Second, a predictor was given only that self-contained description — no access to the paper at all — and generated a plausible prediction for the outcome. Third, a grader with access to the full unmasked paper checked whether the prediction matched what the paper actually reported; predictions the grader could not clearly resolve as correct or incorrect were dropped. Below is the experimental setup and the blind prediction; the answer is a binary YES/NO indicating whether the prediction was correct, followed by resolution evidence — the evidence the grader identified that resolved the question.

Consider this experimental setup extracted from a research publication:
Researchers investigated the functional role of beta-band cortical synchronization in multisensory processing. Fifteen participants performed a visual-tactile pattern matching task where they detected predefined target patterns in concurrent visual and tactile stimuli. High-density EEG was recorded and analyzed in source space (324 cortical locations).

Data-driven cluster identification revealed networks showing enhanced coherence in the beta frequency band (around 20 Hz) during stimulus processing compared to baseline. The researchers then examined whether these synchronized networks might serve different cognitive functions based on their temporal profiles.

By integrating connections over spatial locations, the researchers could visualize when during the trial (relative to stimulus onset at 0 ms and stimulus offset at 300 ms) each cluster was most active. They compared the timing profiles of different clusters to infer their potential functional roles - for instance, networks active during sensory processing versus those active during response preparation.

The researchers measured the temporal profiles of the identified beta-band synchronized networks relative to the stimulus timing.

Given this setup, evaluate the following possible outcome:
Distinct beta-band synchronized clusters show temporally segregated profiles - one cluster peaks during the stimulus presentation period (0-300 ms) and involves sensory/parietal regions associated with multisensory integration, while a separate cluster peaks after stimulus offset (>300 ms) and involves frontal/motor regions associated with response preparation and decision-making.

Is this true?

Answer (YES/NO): NO